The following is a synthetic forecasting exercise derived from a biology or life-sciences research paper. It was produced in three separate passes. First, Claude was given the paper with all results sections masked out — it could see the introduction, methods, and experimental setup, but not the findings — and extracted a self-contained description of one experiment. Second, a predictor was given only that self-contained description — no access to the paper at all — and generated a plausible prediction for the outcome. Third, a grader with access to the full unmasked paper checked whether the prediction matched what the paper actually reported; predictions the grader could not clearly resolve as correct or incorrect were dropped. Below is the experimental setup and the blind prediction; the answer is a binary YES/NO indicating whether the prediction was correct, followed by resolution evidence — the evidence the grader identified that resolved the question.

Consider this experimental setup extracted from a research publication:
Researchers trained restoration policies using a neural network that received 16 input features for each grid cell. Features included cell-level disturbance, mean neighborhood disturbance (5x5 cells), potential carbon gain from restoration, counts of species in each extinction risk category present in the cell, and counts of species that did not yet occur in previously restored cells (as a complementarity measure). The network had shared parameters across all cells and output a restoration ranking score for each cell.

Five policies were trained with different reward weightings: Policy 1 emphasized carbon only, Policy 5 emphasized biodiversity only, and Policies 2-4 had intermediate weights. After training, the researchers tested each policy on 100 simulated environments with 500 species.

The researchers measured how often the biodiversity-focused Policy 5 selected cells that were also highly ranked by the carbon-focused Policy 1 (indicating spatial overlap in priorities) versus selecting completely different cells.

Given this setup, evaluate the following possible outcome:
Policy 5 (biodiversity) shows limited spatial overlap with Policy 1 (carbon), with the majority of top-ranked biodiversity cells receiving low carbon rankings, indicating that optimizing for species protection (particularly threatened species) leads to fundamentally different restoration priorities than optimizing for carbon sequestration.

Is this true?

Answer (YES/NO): YES